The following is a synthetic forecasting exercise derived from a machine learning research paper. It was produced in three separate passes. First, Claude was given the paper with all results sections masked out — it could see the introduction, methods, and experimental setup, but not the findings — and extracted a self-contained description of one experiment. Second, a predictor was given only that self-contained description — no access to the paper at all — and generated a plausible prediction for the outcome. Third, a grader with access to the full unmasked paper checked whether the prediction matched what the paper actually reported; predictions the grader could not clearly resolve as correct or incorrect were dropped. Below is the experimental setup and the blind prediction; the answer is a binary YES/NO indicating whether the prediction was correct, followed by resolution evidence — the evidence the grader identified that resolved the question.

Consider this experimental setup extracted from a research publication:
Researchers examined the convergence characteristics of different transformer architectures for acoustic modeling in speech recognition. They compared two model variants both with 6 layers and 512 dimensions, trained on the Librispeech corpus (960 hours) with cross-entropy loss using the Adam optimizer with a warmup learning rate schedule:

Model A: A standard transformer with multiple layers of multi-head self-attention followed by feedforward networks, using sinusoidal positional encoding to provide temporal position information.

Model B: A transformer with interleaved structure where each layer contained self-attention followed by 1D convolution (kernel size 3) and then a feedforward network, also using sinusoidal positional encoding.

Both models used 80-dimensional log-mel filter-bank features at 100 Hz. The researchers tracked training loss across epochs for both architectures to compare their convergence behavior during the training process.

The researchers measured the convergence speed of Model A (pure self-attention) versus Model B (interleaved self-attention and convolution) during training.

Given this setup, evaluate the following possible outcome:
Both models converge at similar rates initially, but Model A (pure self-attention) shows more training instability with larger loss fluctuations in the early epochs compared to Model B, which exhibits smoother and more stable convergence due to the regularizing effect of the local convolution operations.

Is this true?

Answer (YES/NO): NO